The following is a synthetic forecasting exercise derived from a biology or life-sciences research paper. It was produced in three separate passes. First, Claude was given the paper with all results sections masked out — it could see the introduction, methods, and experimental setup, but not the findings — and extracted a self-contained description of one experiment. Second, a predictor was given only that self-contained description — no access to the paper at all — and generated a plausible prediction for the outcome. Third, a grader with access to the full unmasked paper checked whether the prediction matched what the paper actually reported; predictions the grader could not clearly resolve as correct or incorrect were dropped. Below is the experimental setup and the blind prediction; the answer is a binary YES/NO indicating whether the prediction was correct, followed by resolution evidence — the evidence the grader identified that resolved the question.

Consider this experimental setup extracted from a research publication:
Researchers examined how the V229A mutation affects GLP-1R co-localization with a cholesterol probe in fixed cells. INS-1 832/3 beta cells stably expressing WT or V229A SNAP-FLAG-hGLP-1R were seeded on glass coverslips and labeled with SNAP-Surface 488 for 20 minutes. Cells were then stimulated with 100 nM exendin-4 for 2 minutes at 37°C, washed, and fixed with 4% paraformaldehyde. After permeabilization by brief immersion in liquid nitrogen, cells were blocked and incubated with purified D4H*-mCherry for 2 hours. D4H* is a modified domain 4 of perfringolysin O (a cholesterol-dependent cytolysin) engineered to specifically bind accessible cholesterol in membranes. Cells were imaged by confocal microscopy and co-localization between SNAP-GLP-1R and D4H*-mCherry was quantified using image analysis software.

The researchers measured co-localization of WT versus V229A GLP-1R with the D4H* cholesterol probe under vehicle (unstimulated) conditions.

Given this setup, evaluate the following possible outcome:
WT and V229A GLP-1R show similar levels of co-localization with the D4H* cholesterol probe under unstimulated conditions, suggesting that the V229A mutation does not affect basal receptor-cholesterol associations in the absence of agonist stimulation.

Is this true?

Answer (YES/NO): NO